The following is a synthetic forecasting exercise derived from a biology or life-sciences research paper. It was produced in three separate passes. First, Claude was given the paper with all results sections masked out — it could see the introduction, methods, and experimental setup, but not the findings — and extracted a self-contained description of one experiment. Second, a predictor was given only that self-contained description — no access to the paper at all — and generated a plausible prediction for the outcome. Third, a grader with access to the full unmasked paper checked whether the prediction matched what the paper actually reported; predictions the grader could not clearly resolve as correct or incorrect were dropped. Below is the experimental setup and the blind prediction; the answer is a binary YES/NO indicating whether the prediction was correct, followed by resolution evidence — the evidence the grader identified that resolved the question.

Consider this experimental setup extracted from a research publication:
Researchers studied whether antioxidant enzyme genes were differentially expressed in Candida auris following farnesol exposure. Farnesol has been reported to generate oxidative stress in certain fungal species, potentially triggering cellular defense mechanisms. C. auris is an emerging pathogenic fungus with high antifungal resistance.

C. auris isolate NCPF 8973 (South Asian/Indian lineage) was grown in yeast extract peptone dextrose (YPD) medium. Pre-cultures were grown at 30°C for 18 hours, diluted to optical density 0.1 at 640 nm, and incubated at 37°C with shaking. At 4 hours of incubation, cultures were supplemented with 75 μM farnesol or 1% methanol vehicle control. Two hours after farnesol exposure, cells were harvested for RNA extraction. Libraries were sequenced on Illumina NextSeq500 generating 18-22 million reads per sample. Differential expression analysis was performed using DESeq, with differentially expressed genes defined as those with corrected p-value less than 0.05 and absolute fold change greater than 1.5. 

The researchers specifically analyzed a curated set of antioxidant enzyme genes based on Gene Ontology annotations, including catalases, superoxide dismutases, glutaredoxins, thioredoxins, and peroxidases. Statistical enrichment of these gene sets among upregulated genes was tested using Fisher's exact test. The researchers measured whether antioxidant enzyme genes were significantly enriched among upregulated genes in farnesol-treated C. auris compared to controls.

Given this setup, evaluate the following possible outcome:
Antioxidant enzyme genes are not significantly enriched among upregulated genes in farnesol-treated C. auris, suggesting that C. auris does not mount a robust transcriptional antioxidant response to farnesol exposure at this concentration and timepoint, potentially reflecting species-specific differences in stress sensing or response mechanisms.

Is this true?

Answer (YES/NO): NO